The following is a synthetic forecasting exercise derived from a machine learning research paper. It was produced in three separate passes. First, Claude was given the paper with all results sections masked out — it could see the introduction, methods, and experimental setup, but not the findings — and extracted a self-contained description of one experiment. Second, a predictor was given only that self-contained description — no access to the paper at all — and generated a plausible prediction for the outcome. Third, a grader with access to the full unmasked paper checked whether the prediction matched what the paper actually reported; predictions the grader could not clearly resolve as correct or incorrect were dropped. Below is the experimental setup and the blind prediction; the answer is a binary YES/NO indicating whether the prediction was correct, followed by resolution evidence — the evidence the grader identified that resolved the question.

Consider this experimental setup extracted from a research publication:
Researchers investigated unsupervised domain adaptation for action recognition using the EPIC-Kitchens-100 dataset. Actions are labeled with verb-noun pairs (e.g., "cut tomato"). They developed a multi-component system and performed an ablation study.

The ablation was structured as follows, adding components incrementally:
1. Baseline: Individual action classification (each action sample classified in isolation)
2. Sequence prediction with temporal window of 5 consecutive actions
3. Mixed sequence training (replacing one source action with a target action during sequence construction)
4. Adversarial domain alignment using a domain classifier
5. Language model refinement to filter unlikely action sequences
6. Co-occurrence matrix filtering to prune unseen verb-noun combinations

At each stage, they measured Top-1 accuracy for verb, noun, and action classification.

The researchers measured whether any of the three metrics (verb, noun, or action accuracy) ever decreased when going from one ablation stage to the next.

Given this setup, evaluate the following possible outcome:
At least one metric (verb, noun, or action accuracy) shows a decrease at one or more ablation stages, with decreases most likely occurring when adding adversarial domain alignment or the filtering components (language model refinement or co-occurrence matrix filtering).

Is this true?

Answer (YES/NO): YES